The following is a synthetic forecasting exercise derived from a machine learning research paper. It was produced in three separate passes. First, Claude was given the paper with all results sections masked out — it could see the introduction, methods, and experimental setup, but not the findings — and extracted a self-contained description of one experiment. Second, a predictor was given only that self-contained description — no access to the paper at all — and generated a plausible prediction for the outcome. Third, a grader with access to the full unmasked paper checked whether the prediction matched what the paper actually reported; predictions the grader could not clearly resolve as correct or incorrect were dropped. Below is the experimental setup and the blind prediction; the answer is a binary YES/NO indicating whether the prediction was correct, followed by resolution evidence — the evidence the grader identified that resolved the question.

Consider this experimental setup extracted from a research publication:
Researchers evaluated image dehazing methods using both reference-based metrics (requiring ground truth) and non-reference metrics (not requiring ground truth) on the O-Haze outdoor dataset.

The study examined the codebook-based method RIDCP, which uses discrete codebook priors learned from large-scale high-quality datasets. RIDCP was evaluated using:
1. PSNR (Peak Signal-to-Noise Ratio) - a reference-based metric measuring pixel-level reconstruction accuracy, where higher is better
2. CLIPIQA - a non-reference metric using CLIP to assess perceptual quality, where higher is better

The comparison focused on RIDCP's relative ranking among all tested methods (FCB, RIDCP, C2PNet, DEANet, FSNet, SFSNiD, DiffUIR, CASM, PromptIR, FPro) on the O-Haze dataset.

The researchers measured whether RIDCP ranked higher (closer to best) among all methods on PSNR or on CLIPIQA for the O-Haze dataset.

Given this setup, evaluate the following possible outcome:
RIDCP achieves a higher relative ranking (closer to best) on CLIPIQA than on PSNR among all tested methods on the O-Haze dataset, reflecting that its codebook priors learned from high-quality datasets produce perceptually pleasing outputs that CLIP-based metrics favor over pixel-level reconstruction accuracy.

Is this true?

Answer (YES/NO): YES